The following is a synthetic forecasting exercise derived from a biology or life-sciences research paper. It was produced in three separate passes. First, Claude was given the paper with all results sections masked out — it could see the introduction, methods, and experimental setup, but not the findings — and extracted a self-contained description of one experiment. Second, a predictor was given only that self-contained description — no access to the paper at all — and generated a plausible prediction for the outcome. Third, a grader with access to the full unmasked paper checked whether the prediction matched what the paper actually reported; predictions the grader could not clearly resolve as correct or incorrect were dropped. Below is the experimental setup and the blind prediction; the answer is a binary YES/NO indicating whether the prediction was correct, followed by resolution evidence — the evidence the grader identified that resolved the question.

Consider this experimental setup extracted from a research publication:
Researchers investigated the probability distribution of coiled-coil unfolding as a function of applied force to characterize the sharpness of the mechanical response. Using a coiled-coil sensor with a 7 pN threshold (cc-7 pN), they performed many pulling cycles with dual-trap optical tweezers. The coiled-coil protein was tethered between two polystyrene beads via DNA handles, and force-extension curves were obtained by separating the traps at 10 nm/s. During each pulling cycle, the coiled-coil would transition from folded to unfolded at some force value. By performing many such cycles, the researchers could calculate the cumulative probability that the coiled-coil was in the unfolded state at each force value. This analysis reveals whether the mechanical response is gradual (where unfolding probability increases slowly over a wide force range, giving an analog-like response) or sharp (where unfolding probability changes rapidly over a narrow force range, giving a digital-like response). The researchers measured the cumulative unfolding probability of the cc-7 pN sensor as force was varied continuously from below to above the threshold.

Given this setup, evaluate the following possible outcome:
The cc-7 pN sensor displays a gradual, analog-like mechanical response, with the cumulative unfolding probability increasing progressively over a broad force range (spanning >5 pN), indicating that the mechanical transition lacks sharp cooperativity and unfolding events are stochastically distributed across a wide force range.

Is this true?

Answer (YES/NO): NO